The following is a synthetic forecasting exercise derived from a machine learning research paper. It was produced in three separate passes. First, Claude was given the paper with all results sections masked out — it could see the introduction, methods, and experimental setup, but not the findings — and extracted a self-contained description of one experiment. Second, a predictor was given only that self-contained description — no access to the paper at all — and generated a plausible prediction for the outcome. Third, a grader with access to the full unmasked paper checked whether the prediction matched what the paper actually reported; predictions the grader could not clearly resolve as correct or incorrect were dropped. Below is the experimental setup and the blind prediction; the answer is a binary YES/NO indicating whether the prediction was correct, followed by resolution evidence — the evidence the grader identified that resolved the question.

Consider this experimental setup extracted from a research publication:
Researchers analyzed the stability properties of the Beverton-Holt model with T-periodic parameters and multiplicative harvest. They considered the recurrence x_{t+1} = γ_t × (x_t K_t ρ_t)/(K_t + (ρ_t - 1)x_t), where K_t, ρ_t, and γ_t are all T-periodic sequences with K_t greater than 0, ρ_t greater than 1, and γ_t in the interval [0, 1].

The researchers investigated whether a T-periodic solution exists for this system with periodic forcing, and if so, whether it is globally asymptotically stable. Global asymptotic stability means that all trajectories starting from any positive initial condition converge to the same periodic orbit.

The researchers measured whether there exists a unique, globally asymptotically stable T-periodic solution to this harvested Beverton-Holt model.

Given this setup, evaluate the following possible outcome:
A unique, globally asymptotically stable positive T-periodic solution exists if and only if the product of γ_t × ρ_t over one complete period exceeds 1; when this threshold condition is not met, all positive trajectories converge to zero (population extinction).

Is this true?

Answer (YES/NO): NO